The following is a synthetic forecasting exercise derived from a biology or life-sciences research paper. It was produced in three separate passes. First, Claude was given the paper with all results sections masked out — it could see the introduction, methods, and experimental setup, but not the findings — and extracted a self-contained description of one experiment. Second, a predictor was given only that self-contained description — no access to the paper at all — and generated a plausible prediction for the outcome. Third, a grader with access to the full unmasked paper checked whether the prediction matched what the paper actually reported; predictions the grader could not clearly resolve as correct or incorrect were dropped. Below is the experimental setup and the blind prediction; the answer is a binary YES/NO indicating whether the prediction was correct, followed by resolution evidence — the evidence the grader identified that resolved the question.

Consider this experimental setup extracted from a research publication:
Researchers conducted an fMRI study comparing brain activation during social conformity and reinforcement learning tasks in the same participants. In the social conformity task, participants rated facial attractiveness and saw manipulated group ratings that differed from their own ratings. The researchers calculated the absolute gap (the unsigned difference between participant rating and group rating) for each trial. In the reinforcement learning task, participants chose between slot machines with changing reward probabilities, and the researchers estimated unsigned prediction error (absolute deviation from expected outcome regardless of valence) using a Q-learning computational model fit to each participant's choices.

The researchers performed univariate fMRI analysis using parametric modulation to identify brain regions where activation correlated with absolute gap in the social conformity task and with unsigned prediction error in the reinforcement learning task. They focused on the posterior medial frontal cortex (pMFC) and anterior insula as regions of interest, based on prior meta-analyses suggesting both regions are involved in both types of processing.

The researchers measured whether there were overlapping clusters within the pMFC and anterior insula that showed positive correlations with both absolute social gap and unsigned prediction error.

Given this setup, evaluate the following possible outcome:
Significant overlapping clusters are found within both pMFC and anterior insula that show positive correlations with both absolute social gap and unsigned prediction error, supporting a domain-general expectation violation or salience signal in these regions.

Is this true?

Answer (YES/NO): NO